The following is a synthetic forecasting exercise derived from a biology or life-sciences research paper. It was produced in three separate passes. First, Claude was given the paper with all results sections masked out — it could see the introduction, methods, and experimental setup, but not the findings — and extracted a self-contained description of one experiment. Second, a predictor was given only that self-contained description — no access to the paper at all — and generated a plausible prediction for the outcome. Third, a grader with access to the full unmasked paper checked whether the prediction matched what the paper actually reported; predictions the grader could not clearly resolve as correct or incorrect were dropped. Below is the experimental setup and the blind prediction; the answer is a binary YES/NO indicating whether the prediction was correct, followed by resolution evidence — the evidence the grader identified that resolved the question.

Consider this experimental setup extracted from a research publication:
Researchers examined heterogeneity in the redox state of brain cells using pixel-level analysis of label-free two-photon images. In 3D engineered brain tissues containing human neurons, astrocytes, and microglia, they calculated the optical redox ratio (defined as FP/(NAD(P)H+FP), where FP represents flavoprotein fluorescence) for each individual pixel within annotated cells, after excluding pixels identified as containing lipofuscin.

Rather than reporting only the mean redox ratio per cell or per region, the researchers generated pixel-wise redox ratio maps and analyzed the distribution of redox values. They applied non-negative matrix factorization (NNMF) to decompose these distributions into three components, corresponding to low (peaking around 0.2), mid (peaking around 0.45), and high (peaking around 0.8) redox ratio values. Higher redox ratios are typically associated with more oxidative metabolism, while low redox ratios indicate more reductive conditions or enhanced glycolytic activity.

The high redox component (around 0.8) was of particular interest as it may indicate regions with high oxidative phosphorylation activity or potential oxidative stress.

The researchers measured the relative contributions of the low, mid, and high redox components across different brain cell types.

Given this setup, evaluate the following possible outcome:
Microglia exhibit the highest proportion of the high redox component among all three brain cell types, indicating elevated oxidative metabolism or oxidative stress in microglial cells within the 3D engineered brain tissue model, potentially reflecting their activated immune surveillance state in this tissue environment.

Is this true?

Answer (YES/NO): NO